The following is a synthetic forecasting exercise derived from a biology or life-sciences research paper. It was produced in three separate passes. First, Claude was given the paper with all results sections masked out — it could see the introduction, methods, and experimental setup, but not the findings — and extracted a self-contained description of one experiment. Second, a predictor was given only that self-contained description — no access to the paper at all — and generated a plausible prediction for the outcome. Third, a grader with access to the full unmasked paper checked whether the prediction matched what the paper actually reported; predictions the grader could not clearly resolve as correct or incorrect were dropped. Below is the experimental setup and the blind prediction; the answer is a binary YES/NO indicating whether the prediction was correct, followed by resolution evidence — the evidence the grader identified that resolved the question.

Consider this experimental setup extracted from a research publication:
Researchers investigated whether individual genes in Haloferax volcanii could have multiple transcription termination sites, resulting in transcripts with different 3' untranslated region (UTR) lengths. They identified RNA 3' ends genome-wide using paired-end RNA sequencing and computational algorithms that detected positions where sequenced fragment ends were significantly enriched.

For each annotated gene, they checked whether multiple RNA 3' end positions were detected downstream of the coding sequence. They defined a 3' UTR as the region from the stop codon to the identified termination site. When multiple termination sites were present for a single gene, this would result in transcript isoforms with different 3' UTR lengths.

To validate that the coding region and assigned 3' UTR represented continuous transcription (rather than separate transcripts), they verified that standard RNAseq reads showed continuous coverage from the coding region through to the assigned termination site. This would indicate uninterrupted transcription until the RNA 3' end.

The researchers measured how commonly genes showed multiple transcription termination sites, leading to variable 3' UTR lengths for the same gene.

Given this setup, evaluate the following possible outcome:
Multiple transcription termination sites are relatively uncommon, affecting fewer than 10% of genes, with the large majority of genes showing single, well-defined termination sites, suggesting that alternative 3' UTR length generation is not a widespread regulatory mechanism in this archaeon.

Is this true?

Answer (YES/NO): NO